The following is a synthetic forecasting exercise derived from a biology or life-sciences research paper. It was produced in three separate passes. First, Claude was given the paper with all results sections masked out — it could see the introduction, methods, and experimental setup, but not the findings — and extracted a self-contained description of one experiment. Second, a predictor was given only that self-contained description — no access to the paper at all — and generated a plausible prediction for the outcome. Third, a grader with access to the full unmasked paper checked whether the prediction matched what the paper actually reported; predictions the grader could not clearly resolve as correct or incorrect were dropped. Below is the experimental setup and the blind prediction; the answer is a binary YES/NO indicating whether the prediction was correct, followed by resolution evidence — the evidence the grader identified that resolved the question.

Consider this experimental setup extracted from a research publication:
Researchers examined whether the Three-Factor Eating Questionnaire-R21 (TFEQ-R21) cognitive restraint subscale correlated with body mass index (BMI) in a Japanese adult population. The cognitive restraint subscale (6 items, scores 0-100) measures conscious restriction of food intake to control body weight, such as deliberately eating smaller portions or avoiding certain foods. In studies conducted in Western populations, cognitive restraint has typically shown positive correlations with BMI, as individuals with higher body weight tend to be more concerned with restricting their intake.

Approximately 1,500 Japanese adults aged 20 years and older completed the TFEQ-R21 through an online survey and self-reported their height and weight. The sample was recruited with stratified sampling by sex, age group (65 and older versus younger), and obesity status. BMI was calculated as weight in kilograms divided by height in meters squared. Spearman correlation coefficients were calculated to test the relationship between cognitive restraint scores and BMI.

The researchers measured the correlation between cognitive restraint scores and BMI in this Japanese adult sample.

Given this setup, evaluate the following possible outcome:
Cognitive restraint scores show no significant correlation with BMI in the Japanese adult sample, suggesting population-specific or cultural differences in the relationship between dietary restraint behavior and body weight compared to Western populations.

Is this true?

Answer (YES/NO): NO